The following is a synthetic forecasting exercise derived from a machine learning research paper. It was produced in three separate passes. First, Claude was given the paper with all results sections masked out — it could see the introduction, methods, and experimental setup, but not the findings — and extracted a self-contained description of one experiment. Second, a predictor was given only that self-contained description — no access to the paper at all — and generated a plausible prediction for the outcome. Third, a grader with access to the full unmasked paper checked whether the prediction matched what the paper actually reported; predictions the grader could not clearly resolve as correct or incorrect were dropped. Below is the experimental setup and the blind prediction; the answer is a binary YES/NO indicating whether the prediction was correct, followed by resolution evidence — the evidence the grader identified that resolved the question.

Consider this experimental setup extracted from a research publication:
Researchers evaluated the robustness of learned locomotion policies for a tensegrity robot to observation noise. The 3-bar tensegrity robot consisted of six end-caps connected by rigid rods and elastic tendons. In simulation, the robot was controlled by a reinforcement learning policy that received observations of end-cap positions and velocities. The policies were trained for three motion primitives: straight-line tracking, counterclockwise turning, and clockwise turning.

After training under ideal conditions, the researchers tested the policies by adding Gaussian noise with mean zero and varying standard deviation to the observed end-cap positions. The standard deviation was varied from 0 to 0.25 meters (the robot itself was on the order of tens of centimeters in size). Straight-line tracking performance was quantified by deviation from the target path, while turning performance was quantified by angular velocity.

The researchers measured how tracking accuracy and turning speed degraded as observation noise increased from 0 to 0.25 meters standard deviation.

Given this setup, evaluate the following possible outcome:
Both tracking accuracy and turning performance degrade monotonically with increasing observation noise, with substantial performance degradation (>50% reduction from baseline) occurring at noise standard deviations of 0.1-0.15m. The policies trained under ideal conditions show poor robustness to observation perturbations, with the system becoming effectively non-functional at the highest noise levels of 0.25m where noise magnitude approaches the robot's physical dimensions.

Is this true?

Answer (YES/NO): NO